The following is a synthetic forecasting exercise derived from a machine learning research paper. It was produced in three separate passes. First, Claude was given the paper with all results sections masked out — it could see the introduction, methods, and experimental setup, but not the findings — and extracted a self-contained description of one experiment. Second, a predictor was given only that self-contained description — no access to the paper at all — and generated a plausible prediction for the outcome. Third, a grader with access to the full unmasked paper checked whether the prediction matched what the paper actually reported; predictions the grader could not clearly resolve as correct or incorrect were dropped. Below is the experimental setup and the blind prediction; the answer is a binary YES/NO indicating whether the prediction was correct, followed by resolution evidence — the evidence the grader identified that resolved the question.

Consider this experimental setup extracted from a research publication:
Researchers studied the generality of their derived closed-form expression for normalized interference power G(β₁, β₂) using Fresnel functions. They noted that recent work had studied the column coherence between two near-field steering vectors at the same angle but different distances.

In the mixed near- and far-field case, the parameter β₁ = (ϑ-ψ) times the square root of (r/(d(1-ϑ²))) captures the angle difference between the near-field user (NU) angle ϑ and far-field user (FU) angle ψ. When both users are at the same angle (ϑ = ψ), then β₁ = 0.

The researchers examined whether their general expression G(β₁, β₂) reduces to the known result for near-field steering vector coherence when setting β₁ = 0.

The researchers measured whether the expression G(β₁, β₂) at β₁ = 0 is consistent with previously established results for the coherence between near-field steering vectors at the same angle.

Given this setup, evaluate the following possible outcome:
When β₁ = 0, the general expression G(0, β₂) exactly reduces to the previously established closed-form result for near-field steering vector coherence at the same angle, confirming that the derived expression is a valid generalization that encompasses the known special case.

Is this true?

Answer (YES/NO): YES